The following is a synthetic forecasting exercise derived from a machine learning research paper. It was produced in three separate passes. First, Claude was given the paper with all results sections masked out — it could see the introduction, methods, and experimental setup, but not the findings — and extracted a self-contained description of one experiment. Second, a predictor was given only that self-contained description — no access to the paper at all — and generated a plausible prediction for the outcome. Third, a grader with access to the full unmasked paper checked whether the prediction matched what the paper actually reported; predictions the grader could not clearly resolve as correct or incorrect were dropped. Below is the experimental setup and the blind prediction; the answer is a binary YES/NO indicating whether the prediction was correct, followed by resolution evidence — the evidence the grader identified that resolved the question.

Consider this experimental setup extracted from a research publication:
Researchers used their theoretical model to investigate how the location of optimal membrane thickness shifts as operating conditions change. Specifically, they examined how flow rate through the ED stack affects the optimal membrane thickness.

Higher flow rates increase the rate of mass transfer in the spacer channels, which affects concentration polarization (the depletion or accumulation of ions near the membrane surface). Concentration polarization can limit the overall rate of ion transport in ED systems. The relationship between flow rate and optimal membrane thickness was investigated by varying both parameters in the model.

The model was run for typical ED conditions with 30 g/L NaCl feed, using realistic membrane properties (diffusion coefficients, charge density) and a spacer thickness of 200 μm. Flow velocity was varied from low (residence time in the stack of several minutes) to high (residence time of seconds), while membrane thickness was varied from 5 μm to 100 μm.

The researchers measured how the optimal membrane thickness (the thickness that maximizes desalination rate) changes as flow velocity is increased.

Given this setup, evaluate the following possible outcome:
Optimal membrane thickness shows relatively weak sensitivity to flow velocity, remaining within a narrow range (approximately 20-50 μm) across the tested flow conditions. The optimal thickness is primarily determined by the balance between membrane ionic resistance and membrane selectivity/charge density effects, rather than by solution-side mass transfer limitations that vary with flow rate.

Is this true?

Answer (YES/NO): NO